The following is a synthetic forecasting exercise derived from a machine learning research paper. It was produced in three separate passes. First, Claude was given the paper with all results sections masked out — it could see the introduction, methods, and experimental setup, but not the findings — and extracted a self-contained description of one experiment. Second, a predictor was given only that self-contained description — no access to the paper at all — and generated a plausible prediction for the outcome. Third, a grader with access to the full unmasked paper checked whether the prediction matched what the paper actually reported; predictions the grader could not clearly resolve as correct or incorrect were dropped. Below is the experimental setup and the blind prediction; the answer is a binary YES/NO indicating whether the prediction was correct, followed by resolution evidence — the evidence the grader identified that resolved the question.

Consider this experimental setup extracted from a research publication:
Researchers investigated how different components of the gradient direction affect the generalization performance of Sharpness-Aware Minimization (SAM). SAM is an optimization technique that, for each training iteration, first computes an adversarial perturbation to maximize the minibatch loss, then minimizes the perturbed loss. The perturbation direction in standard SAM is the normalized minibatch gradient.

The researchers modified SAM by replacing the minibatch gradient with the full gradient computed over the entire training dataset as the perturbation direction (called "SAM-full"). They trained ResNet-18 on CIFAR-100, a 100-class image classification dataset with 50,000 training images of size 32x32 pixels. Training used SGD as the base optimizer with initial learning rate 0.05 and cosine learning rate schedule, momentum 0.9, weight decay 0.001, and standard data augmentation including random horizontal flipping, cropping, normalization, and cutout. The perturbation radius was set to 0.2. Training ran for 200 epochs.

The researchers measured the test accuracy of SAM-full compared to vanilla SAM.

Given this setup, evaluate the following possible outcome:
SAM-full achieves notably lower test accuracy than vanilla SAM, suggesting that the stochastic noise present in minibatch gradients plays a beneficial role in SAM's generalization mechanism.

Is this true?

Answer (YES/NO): YES